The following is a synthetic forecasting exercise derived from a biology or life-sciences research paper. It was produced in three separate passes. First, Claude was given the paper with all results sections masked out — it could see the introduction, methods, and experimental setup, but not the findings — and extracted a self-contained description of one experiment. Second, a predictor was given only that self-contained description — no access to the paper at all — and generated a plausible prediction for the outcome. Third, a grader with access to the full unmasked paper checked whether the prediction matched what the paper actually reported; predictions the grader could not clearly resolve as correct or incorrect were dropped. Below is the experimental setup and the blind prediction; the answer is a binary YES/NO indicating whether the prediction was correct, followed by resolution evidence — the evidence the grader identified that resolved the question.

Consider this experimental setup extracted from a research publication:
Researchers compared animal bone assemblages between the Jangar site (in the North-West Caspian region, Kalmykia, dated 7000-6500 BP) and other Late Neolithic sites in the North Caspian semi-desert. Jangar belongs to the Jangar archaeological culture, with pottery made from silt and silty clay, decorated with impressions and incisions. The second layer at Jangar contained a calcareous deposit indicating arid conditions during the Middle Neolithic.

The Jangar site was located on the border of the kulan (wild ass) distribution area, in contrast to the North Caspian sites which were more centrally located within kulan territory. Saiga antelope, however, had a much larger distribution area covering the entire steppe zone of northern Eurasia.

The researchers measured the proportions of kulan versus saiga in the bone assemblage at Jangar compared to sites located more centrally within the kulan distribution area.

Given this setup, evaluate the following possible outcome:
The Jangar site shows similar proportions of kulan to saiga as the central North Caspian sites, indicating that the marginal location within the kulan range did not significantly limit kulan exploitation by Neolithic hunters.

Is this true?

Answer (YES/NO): NO